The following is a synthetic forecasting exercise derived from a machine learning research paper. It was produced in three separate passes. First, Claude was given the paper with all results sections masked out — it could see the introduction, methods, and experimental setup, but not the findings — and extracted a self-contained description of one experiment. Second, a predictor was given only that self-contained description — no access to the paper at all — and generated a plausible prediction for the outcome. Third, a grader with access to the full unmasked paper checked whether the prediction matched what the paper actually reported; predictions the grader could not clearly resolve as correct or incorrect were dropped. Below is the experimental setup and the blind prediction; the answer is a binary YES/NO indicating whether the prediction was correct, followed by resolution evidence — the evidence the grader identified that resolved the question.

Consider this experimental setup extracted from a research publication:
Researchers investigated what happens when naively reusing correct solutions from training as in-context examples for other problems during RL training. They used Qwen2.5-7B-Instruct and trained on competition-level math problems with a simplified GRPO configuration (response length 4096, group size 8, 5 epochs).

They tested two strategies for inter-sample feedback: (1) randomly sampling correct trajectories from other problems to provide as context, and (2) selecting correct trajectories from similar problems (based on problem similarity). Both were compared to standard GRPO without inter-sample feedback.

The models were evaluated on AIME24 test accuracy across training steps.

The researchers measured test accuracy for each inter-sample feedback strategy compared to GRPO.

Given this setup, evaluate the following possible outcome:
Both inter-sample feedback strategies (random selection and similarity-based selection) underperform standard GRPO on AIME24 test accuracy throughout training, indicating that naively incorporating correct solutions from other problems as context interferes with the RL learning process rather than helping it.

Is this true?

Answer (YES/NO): YES